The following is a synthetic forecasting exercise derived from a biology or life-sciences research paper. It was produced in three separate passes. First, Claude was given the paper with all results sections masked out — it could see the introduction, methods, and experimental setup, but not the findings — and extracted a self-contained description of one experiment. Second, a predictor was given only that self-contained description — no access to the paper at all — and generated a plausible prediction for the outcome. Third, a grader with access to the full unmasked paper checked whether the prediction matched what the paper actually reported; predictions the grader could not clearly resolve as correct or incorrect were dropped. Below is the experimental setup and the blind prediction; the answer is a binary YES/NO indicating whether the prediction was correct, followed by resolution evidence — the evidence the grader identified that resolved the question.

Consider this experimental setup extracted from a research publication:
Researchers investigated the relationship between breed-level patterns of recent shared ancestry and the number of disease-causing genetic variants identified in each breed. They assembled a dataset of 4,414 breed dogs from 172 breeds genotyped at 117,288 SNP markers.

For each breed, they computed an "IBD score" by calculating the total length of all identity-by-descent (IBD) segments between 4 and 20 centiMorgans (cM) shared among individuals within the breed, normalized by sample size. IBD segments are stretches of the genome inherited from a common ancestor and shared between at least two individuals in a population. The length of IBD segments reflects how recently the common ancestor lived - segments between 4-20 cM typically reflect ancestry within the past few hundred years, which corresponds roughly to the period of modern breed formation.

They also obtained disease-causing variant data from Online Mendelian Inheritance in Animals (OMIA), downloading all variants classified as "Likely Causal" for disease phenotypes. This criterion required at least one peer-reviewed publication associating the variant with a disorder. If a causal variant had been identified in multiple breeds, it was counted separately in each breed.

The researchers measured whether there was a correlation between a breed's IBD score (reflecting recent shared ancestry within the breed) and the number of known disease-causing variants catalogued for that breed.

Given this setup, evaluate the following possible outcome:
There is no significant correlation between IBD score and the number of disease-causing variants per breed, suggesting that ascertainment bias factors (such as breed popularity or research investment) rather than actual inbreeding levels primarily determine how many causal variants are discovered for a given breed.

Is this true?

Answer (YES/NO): NO